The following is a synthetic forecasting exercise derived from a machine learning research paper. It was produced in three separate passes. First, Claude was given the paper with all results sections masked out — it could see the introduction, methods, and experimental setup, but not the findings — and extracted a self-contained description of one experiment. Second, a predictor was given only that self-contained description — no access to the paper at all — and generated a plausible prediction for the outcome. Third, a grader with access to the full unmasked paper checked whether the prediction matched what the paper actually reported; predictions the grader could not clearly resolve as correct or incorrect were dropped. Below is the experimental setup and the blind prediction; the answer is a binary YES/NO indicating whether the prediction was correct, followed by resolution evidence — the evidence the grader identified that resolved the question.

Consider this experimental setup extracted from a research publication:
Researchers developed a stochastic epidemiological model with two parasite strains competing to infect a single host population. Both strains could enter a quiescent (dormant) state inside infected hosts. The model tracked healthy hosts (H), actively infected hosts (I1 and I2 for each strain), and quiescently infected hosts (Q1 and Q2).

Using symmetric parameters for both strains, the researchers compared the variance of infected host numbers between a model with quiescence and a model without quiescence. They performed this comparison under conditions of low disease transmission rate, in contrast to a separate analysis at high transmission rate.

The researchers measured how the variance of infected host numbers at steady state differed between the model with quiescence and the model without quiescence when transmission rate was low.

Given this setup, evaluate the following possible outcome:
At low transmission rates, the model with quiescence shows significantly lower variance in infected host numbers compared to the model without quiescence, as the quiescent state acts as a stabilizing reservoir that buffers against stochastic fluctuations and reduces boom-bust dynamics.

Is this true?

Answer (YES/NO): YES